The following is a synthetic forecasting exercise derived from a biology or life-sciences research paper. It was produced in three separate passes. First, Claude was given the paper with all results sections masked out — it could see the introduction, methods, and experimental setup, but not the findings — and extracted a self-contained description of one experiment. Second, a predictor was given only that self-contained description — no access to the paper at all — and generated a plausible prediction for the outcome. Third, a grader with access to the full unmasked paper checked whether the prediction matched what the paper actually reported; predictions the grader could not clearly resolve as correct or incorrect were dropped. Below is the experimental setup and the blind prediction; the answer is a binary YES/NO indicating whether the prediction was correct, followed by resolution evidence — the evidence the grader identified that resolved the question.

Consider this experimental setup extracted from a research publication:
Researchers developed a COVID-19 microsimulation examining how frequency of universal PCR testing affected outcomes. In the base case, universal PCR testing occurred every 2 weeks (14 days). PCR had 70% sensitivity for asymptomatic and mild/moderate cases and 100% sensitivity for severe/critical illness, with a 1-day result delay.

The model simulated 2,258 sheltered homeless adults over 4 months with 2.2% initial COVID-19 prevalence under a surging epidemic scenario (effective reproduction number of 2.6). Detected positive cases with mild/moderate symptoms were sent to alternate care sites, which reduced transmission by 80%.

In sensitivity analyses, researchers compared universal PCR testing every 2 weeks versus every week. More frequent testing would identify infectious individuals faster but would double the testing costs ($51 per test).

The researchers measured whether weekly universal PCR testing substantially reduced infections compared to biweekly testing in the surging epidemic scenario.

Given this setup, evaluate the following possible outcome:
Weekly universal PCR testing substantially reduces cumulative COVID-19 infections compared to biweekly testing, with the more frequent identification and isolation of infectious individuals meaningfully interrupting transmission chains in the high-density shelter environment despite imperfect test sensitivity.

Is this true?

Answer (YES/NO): YES